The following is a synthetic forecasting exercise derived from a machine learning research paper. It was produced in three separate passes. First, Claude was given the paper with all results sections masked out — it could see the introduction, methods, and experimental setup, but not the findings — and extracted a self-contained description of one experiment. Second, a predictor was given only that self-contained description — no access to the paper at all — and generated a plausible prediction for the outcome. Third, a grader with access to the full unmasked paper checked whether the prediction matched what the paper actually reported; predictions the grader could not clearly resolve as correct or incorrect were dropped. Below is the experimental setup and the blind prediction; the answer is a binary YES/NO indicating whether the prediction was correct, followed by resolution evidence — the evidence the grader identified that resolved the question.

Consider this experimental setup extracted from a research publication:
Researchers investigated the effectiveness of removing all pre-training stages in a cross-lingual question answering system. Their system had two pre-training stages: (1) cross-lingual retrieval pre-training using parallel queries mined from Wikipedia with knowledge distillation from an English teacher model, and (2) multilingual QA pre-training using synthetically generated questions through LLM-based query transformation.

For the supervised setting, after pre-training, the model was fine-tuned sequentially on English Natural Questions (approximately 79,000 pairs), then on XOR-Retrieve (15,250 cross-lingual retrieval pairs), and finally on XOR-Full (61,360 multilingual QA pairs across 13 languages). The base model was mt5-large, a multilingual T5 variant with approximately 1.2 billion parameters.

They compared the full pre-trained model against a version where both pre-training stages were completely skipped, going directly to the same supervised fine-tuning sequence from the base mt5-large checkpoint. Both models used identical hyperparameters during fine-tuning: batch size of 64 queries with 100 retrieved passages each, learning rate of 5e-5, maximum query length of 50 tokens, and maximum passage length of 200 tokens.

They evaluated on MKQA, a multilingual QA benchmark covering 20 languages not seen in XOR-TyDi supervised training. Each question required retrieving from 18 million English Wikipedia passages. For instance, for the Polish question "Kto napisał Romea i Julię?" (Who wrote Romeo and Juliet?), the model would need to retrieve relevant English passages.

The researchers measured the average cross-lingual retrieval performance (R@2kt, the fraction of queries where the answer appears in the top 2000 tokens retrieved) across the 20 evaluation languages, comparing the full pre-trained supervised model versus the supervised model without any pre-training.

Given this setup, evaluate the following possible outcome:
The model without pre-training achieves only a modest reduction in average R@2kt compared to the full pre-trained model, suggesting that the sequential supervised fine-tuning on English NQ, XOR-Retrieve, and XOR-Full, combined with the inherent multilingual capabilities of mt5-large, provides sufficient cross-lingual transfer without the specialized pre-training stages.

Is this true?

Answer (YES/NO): YES